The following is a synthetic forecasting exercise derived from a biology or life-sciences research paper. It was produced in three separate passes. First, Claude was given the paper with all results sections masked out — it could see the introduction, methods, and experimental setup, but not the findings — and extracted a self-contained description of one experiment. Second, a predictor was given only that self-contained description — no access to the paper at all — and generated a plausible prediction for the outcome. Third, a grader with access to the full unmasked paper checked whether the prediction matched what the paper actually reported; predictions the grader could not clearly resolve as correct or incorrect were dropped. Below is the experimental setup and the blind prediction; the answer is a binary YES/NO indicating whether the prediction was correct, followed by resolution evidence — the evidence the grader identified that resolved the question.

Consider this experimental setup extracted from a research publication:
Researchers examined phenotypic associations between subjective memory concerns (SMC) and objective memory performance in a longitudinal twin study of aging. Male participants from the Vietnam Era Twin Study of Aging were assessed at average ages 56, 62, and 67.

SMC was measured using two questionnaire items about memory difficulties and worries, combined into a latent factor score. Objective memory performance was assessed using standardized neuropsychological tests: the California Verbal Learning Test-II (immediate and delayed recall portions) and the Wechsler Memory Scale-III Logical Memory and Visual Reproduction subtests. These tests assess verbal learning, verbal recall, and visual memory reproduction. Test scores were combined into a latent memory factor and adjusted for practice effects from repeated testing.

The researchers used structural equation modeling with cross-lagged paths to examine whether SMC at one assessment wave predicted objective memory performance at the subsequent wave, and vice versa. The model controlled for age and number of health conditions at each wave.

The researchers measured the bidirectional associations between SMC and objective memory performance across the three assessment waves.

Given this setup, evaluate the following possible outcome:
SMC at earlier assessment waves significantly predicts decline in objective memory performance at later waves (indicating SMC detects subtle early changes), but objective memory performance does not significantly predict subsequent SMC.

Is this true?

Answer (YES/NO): NO